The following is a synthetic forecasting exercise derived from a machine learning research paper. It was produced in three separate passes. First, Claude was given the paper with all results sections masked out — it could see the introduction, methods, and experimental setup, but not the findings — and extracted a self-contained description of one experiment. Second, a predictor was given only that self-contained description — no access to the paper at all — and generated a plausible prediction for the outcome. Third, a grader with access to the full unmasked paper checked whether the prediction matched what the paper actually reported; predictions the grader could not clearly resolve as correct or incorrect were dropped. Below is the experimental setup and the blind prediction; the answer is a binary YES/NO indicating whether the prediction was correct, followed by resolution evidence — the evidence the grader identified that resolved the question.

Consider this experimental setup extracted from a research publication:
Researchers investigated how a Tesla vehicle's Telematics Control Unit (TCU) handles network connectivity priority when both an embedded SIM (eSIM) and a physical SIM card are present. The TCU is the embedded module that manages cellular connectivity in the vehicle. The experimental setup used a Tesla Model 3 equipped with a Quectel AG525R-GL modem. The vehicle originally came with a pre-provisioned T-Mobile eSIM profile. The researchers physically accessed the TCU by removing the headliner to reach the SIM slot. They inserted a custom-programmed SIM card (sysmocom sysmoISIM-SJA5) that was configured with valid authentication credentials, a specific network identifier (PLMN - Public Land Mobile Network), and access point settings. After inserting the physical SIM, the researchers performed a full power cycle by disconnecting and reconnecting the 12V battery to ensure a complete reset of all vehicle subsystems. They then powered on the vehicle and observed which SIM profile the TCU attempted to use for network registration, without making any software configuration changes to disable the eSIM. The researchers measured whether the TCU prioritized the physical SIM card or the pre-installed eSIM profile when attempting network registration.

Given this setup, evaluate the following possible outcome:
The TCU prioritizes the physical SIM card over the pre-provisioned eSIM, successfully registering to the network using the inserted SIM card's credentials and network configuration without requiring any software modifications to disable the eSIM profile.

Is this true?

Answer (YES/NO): NO